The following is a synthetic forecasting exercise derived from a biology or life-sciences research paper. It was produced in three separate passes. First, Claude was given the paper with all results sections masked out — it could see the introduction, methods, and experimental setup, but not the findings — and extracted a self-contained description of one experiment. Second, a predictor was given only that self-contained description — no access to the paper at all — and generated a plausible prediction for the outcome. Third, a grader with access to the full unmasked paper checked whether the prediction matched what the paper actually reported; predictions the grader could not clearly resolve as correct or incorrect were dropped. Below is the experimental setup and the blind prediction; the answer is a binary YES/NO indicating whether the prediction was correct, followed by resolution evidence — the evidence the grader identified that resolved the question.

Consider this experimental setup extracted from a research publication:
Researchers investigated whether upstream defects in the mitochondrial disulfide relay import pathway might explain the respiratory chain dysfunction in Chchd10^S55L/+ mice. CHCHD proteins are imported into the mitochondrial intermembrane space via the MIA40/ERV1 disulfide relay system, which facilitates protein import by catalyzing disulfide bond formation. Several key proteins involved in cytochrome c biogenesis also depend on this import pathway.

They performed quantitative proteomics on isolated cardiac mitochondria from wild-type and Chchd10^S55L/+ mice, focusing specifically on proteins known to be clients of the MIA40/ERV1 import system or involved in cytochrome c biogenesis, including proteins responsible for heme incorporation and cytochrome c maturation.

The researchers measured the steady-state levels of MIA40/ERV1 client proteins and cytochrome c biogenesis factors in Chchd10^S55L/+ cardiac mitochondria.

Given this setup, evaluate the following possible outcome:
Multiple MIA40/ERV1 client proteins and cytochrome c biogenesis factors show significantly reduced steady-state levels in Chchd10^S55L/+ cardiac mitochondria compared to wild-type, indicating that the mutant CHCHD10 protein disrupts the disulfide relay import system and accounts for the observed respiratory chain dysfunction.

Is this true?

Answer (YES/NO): NO